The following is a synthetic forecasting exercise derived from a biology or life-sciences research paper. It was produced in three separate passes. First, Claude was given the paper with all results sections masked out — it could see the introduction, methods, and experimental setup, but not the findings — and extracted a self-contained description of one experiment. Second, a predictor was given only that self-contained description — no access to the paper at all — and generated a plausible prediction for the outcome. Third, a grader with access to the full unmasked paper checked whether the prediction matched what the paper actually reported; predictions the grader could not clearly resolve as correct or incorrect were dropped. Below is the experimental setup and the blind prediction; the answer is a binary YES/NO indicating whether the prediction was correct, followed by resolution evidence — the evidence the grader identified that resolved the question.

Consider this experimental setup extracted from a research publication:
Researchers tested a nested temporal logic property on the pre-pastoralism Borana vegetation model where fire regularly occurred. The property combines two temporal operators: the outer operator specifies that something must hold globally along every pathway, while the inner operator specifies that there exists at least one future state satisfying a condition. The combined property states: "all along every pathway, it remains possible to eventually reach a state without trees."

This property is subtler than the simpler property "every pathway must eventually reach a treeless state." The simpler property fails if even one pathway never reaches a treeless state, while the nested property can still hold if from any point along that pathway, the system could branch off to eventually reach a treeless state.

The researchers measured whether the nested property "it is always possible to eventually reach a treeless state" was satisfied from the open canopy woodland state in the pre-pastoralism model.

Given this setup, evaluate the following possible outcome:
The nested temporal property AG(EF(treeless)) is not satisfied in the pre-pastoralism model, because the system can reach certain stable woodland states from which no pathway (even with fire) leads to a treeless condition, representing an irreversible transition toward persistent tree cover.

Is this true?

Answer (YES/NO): NO